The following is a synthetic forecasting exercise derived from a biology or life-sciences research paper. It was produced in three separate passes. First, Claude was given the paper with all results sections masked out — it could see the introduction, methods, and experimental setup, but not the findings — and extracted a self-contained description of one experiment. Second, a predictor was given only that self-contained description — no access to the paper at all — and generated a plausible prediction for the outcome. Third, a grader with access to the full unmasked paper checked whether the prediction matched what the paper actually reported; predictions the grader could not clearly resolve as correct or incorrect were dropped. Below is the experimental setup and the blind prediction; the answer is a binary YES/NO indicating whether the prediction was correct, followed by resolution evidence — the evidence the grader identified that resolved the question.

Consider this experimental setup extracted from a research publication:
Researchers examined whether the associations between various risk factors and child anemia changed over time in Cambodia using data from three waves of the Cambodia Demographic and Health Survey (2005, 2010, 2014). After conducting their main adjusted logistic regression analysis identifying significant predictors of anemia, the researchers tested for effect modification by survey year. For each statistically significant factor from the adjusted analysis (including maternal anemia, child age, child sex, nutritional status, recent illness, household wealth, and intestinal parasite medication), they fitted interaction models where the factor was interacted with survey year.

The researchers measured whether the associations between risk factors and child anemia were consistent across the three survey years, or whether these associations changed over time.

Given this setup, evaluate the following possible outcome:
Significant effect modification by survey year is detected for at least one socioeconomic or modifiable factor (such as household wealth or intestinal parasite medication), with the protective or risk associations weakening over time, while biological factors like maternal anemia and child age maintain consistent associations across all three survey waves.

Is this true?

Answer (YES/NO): NO